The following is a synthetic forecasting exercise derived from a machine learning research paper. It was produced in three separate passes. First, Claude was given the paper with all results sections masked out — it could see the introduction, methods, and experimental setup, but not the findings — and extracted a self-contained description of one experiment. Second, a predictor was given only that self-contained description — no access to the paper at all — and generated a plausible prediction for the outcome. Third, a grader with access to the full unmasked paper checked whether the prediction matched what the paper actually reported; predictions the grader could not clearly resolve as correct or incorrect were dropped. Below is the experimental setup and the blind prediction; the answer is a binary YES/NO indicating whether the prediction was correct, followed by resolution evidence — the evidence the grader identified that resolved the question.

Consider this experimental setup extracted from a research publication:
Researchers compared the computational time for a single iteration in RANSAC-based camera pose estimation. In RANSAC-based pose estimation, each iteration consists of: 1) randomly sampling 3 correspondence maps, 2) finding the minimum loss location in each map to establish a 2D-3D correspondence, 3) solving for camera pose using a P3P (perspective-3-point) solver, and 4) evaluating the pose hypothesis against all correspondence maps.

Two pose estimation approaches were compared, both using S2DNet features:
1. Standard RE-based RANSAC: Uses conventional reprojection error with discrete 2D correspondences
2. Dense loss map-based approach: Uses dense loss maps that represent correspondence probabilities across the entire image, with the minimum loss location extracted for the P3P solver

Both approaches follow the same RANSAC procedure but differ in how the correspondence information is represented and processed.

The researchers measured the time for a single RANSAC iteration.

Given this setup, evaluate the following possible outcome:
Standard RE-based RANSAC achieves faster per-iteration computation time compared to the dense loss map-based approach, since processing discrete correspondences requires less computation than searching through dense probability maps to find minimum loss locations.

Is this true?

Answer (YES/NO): YES